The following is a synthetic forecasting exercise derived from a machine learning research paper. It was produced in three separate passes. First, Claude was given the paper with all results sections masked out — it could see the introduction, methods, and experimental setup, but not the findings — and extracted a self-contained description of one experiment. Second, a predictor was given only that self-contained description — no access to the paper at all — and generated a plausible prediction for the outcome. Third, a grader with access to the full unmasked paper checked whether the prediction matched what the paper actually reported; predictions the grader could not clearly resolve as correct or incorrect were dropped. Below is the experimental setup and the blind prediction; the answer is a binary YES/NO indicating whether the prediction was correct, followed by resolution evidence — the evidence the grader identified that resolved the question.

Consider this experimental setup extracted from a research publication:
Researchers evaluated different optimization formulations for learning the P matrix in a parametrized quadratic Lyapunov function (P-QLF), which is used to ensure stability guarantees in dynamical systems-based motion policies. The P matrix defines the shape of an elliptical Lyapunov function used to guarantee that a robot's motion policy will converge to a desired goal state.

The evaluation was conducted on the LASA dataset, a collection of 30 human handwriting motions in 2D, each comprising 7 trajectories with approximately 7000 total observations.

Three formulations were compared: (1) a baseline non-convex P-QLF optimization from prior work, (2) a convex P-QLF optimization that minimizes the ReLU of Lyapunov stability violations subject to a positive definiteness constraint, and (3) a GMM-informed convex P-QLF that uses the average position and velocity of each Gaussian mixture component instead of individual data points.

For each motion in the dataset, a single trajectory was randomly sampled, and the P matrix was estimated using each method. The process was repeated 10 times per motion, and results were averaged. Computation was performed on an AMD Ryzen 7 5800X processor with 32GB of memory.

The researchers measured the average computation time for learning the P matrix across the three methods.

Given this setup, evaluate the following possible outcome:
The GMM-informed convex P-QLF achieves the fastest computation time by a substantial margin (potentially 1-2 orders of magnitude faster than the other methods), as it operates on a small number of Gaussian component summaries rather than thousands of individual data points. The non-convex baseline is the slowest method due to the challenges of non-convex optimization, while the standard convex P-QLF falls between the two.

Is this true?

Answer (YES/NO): NO